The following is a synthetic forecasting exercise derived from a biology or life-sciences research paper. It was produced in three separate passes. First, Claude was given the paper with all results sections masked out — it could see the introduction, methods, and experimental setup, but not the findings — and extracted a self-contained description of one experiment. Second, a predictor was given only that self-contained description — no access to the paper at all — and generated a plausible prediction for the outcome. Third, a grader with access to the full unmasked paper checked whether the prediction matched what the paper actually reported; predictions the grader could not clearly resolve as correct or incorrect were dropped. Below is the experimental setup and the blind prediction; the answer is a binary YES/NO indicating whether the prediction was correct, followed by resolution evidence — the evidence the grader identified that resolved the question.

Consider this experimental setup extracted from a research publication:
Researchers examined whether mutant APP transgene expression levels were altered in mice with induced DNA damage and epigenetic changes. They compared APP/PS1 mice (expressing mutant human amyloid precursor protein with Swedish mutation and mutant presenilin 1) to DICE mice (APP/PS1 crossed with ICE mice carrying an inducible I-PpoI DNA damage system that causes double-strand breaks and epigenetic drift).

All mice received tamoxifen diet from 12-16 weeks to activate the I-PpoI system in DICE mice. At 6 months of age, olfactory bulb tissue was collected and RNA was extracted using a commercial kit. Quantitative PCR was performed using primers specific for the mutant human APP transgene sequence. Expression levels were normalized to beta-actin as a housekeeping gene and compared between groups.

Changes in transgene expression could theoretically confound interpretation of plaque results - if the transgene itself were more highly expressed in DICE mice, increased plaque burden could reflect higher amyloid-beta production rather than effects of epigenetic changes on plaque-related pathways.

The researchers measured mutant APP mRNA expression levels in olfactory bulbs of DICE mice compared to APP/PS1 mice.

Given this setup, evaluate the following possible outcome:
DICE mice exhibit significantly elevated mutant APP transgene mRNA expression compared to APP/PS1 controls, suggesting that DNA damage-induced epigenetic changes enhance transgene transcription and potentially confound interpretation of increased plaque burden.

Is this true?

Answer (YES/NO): NO